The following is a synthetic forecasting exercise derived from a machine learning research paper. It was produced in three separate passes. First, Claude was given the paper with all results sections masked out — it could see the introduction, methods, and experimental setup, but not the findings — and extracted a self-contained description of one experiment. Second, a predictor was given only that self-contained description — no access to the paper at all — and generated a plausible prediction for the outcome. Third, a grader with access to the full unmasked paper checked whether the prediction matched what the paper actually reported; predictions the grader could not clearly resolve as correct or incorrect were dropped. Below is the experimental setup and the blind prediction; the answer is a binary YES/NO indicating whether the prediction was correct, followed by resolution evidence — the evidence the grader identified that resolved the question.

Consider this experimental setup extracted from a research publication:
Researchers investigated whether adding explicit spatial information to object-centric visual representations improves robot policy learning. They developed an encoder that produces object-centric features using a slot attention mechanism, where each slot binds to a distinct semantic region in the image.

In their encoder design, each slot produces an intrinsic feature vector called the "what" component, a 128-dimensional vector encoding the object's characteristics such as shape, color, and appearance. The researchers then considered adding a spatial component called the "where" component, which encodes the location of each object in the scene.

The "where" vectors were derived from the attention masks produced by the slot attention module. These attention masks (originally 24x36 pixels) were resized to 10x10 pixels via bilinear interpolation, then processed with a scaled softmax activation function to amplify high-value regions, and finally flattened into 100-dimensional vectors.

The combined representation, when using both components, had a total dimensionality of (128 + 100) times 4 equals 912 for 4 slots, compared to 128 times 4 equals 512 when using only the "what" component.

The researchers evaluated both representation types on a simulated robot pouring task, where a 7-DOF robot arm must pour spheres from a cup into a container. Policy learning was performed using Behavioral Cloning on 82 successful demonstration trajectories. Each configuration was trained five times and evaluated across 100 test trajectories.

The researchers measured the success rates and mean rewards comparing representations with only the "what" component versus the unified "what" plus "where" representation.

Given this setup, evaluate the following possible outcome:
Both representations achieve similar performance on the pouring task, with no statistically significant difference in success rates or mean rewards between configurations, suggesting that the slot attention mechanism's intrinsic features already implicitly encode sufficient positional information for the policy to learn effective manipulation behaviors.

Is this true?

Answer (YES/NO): NO